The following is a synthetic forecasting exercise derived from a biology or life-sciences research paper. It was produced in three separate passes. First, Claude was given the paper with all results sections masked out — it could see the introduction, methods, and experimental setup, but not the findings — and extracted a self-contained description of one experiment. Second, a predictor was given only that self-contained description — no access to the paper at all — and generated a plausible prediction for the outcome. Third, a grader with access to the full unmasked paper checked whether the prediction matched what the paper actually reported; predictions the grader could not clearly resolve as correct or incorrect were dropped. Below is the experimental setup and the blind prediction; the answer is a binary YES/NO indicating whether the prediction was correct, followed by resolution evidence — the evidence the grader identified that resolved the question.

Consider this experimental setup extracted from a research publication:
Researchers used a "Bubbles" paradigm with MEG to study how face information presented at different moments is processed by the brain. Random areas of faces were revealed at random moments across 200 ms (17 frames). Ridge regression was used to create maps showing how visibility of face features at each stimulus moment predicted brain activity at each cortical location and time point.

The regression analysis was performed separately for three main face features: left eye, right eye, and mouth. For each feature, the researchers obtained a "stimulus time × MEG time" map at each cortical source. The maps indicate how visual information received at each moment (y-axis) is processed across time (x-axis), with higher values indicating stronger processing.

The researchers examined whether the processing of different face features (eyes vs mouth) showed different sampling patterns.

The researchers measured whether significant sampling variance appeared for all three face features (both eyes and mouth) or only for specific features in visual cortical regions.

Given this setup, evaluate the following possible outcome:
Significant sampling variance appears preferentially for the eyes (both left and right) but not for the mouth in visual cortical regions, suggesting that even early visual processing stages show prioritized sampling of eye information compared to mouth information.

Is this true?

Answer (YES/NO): NO